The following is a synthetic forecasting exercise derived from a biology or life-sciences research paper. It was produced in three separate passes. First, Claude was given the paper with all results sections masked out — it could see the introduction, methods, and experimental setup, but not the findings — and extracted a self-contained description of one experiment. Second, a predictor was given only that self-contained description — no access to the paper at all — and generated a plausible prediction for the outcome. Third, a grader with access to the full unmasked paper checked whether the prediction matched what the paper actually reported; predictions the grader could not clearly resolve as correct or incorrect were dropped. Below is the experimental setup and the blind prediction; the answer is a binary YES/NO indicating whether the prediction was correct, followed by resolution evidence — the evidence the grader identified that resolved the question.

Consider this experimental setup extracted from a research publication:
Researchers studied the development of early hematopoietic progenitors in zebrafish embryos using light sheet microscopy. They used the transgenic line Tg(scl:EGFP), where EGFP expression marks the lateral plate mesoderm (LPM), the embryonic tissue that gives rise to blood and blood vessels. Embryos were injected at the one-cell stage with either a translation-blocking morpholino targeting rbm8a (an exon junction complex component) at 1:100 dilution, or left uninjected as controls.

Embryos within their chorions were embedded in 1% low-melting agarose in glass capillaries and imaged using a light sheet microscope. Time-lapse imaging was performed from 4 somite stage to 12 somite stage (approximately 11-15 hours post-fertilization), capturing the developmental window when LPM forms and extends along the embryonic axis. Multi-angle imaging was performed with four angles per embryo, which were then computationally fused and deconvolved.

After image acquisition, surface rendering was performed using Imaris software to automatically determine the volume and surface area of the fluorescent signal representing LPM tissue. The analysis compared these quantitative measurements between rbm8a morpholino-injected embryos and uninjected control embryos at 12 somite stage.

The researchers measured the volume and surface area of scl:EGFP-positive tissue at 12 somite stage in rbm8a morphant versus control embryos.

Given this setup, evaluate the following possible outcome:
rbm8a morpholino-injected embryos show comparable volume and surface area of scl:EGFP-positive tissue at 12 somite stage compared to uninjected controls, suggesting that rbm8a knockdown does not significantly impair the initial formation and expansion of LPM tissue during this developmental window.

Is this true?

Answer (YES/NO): NO